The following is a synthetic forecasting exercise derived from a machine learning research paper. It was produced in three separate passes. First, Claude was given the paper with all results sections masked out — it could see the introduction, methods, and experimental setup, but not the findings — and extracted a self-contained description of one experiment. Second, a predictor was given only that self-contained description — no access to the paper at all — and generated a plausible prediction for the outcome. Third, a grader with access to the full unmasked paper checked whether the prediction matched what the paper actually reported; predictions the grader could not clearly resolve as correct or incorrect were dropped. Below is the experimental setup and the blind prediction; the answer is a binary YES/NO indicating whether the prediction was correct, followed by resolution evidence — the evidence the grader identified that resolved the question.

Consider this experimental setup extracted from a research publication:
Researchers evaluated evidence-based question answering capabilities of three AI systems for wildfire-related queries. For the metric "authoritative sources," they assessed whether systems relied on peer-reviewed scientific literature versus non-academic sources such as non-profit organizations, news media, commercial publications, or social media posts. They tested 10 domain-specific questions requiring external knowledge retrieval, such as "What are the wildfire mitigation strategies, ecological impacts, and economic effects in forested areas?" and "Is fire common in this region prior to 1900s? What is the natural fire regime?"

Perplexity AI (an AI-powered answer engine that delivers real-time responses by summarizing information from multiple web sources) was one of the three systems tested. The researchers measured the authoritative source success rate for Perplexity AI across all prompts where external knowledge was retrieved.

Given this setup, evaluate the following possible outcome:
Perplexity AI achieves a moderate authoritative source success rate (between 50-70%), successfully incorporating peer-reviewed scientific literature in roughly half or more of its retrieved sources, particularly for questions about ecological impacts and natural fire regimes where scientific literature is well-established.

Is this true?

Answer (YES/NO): YES